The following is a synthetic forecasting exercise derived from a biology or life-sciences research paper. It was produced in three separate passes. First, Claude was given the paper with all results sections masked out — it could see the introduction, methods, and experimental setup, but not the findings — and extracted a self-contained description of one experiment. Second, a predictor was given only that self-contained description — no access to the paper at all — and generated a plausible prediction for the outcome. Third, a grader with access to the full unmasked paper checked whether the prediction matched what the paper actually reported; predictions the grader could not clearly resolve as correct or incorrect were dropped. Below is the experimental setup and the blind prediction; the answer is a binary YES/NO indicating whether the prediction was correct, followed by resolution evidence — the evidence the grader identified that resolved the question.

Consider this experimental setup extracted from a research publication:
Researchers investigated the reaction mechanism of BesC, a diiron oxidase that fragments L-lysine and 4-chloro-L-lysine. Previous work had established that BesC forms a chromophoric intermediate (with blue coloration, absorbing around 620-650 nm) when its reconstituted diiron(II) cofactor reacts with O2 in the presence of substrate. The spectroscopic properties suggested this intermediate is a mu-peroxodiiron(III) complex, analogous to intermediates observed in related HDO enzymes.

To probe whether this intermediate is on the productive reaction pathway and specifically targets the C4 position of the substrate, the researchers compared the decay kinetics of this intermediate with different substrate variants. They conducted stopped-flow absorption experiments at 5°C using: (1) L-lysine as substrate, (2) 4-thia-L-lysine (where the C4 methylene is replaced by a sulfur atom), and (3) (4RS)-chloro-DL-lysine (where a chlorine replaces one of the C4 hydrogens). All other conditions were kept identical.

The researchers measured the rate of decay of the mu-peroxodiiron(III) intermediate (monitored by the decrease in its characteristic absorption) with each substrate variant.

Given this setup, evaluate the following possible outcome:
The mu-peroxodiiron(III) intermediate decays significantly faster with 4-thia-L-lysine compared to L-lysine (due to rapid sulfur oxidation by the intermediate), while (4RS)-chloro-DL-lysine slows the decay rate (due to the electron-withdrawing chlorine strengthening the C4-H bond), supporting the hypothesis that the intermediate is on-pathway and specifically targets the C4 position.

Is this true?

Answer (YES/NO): NO